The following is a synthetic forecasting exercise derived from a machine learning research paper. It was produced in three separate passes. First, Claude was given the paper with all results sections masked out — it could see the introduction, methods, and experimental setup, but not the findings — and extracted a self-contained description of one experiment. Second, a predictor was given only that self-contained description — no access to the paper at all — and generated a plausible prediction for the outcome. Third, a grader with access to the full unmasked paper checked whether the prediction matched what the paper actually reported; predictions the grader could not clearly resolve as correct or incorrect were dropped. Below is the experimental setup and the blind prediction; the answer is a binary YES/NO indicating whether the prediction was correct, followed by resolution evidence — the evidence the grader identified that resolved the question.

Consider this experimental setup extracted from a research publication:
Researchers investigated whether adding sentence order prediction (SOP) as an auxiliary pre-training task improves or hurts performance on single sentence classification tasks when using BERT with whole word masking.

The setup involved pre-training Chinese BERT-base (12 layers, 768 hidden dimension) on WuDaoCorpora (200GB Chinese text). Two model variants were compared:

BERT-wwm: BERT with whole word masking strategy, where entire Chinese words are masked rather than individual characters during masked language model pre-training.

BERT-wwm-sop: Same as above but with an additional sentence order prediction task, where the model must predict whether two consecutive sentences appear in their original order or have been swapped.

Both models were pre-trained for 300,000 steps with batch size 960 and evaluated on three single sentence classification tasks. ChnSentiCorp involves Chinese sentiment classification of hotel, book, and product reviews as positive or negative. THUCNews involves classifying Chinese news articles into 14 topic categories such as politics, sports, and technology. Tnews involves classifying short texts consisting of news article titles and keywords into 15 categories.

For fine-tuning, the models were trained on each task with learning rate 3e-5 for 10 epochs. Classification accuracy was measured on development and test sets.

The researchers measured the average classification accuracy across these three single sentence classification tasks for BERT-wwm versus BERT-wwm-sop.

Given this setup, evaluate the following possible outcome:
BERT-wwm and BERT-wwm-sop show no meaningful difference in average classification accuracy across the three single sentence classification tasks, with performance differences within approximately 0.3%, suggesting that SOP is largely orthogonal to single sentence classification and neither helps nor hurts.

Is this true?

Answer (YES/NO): YES